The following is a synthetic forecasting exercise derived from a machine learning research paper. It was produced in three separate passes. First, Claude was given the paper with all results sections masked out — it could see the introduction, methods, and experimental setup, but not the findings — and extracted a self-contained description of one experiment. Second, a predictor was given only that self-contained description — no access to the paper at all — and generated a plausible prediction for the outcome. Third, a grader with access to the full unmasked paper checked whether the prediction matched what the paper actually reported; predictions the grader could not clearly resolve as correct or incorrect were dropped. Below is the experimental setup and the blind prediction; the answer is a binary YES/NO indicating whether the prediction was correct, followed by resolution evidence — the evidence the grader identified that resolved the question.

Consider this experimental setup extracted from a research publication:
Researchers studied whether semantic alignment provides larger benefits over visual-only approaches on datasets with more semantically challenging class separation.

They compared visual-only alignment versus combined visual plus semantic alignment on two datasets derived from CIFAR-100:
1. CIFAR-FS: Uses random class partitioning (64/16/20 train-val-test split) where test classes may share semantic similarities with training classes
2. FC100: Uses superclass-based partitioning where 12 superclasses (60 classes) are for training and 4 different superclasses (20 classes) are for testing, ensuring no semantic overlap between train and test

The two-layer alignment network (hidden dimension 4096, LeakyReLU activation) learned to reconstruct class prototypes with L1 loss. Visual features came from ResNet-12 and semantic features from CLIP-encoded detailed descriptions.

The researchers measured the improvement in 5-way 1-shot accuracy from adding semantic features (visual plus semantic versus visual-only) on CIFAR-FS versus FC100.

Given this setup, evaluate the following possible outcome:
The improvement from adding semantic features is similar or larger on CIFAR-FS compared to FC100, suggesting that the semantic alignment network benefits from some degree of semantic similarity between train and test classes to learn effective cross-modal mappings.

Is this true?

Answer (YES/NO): NO